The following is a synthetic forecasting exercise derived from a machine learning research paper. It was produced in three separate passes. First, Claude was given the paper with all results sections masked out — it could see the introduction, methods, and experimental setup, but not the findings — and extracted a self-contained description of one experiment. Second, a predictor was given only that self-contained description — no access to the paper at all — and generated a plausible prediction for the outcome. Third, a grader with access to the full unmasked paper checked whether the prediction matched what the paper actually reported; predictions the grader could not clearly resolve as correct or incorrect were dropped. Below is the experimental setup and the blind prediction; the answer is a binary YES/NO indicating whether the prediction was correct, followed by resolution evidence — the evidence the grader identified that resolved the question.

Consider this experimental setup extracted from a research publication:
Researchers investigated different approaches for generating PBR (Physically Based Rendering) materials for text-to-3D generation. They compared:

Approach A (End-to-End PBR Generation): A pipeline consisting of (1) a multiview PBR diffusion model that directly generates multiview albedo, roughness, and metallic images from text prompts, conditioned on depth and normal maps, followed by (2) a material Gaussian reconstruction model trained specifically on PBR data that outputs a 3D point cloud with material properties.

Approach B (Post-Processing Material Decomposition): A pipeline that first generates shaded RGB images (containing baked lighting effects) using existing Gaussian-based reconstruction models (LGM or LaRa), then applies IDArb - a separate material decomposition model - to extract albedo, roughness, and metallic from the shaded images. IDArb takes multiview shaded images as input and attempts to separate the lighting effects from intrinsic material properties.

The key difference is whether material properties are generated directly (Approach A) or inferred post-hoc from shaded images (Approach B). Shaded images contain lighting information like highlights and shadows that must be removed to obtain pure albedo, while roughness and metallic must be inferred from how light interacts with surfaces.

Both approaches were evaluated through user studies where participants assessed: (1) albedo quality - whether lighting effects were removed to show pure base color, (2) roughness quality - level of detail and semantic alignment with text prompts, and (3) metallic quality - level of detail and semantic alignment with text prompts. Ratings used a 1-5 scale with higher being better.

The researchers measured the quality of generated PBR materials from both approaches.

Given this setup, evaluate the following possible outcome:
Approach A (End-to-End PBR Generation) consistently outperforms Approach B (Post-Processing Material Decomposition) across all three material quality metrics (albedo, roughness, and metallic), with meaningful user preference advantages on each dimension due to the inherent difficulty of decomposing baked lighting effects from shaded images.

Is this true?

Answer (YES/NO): YES